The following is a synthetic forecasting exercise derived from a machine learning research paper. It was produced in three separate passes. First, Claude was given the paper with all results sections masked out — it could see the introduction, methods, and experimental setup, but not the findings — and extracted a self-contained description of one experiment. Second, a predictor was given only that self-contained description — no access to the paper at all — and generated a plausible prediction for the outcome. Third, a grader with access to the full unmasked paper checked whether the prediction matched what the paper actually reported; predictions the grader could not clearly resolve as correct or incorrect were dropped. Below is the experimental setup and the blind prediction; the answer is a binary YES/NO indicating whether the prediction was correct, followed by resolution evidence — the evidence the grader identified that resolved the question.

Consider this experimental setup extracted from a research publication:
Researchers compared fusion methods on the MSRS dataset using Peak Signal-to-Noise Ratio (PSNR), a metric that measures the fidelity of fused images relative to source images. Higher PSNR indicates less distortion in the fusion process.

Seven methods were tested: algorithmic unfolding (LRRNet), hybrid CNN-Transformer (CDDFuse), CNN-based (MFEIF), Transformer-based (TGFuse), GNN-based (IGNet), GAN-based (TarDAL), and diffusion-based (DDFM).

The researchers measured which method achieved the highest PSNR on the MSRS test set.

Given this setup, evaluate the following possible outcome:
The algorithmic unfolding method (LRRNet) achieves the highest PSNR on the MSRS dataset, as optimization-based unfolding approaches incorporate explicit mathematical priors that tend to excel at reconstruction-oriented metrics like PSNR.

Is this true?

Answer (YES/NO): NO